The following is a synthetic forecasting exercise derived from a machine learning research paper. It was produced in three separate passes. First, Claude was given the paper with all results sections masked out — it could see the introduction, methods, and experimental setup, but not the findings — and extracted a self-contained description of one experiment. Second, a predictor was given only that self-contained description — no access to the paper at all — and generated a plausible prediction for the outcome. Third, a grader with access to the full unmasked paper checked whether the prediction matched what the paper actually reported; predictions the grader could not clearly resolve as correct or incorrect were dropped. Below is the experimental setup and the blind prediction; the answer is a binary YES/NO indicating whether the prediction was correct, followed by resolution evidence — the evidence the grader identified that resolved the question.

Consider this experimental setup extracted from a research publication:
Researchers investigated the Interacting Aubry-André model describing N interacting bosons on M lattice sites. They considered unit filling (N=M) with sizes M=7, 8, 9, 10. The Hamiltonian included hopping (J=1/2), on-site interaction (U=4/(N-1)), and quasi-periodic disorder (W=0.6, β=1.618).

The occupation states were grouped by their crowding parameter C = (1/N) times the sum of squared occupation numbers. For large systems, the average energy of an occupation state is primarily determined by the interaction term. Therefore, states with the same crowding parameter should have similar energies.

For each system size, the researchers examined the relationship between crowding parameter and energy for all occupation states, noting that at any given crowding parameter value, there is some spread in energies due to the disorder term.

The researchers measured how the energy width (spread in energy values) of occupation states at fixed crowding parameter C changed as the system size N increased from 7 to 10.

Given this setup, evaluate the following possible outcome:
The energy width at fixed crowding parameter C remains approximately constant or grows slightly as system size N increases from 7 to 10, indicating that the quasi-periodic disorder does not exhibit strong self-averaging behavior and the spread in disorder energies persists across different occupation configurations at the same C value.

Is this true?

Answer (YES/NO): NO